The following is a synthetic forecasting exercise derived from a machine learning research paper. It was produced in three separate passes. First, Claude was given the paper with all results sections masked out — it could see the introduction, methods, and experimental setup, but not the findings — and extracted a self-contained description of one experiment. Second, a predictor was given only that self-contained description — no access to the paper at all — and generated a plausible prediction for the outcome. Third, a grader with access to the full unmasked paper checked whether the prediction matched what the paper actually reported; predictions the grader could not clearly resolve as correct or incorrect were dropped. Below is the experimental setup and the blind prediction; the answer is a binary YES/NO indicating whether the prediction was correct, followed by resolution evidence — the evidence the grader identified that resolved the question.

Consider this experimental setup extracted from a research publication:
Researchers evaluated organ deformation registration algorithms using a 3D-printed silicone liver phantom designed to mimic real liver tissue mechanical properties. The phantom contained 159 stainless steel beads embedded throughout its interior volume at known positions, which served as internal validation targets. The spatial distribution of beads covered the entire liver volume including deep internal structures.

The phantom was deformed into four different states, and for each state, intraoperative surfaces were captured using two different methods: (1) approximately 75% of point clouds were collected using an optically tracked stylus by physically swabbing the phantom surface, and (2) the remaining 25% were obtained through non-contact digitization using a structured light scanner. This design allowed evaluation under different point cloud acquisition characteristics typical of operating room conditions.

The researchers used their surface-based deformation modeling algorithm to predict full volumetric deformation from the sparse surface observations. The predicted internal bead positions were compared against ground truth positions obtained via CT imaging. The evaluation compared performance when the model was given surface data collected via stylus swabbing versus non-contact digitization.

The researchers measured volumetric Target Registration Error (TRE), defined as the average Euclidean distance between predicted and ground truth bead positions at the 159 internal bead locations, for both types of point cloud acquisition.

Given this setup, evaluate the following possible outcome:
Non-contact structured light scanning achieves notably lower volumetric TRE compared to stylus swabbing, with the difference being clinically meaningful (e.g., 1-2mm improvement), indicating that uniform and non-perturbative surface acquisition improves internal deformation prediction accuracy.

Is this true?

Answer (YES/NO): NO